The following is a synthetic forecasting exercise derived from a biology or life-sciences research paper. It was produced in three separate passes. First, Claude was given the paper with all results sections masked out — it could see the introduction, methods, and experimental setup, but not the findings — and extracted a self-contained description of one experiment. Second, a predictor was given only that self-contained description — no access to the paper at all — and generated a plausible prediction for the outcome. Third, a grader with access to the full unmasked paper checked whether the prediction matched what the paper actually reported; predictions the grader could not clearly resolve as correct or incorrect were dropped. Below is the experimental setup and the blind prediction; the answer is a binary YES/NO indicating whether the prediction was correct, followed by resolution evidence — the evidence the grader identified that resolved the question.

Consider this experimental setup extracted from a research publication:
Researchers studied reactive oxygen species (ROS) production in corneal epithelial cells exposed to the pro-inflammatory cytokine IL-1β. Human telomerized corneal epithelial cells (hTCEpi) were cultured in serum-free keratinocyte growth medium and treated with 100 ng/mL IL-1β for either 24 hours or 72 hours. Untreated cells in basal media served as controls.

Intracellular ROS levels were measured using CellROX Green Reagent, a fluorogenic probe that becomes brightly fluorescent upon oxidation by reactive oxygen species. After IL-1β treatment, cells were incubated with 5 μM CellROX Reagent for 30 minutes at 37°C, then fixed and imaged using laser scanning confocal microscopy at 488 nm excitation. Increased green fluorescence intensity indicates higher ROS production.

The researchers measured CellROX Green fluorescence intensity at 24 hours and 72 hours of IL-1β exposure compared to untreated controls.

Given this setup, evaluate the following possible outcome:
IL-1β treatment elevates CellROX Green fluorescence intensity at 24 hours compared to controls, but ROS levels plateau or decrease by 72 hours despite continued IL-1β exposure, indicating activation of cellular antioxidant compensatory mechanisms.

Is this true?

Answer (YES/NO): NO